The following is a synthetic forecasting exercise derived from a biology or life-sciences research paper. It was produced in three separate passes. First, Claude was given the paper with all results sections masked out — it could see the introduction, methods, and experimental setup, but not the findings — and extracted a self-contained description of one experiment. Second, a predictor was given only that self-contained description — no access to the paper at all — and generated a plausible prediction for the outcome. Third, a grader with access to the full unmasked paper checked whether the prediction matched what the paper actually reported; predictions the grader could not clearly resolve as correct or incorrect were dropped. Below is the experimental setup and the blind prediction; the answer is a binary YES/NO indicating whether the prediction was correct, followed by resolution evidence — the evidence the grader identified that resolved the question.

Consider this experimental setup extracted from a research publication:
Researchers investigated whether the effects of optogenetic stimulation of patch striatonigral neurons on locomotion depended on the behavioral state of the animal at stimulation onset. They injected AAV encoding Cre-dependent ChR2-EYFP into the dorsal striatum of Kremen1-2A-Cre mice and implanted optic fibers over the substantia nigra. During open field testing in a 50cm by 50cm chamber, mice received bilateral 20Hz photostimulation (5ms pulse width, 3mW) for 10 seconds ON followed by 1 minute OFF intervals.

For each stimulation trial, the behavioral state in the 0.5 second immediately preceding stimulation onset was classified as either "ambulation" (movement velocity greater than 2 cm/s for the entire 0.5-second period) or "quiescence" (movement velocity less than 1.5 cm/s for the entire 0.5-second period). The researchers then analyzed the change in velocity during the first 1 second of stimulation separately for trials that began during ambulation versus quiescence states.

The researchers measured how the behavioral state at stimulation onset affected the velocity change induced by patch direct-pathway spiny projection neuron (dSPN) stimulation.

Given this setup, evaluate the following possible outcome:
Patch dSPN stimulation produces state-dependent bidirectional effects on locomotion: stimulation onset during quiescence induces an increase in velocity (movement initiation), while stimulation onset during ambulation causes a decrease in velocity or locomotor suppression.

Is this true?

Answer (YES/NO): YES